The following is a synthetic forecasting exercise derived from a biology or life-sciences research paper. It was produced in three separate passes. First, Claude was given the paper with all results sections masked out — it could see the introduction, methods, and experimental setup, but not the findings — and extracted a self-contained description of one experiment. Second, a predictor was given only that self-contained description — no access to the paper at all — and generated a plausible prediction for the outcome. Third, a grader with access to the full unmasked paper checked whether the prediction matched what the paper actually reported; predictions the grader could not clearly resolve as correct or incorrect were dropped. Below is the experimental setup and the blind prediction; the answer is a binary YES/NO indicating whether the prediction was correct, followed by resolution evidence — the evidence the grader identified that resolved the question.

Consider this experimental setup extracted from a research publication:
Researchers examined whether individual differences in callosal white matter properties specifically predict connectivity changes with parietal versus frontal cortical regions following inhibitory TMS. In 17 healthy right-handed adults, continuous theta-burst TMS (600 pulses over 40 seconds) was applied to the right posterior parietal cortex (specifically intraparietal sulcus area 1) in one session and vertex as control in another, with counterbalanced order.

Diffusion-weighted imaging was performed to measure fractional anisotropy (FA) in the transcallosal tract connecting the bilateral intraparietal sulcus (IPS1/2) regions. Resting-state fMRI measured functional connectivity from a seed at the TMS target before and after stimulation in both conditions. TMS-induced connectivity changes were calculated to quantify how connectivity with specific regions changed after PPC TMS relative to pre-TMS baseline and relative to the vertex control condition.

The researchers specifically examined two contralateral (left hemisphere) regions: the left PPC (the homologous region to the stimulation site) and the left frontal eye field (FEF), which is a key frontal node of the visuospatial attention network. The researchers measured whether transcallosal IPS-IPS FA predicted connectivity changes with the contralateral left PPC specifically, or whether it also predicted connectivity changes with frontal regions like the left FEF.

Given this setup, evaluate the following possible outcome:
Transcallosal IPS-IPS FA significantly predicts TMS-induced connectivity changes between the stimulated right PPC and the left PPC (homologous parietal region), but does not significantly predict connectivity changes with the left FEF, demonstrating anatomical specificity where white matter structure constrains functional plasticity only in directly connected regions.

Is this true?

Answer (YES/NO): NO